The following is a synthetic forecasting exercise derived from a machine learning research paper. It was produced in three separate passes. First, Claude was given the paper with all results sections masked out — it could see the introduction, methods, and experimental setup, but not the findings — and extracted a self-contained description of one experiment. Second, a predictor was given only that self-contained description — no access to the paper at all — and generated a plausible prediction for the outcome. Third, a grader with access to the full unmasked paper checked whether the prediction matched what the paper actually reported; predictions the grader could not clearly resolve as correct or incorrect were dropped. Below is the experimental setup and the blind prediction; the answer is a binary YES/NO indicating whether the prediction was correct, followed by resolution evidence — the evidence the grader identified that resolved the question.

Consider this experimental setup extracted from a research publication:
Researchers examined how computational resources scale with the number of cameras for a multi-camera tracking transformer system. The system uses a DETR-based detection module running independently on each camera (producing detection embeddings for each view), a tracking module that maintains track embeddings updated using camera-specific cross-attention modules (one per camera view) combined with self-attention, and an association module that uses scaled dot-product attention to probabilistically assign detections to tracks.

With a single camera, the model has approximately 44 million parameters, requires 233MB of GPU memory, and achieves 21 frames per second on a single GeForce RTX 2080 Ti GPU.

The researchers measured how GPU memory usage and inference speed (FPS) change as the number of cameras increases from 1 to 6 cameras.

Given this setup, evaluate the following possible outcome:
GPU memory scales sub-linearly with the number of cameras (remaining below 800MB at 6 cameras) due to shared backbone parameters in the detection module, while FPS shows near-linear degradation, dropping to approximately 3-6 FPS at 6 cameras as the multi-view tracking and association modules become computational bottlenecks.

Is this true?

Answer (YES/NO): NO